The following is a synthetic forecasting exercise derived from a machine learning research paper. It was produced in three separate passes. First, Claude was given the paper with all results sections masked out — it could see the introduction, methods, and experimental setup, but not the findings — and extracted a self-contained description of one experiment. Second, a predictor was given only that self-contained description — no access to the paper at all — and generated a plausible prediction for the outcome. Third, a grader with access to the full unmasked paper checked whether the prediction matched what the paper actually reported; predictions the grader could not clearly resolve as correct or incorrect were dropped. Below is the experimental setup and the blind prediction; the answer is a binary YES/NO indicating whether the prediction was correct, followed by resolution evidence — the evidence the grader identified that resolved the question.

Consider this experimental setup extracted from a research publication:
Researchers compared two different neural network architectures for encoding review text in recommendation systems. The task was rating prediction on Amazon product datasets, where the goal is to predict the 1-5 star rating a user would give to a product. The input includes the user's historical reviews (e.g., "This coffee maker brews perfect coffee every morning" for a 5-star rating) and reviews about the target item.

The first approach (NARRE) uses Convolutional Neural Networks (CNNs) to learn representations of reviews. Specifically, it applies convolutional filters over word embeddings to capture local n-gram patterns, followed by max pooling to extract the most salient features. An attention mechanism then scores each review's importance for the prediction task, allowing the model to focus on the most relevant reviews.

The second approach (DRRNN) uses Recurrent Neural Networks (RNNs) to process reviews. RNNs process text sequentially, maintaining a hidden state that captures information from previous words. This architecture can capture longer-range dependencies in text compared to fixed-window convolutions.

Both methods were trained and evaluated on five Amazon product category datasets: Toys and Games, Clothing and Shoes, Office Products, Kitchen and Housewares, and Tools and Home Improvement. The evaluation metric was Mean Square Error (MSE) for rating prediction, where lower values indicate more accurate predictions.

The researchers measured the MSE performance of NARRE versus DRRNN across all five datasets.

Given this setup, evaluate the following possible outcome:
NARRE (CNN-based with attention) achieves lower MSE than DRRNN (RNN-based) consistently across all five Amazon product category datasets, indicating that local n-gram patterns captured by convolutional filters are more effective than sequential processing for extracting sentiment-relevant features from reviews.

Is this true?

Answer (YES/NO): NO